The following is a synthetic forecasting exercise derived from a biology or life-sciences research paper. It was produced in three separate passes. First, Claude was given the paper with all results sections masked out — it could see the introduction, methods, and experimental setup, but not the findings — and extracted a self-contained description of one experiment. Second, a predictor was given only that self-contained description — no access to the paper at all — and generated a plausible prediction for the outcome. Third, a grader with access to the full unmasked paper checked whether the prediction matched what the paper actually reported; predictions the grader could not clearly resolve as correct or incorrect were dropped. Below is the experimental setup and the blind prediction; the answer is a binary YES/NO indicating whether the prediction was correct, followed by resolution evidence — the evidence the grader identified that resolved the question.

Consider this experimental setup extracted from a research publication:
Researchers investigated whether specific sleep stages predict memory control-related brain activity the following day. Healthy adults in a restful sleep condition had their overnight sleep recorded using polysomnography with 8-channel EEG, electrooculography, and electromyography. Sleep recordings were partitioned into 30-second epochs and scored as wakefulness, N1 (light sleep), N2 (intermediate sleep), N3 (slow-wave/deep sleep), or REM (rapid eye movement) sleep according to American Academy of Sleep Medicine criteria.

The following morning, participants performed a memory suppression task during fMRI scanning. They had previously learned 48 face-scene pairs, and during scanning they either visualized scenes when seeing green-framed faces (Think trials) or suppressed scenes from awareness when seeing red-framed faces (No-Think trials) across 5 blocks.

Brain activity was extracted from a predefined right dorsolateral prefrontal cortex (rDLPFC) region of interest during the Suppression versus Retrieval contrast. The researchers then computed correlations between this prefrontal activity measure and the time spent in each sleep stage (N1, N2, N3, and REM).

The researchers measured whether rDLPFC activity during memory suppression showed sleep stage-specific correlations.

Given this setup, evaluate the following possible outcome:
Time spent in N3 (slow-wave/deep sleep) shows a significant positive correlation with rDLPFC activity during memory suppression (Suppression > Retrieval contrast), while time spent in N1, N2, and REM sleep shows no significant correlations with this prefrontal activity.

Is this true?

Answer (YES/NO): NO